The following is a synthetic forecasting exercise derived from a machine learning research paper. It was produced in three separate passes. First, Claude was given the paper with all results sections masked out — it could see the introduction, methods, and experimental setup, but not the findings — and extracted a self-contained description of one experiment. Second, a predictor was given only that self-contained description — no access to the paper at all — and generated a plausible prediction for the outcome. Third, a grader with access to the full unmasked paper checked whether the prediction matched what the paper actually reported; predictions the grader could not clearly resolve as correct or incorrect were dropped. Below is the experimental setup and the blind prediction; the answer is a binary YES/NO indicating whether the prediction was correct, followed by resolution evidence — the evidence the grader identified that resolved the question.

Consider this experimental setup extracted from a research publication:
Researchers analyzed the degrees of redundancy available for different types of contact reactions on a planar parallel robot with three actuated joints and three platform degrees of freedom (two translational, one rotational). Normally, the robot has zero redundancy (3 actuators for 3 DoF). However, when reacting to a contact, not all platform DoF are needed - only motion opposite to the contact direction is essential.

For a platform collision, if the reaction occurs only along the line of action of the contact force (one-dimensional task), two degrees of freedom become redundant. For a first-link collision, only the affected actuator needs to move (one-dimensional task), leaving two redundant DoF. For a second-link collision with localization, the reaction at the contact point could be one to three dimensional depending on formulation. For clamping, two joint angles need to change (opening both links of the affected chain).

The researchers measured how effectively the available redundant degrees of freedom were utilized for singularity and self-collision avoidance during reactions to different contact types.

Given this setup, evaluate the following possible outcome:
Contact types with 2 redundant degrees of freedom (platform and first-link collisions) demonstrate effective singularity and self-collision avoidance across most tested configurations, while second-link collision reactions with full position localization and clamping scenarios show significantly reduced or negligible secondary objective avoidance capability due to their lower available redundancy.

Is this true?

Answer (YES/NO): NO